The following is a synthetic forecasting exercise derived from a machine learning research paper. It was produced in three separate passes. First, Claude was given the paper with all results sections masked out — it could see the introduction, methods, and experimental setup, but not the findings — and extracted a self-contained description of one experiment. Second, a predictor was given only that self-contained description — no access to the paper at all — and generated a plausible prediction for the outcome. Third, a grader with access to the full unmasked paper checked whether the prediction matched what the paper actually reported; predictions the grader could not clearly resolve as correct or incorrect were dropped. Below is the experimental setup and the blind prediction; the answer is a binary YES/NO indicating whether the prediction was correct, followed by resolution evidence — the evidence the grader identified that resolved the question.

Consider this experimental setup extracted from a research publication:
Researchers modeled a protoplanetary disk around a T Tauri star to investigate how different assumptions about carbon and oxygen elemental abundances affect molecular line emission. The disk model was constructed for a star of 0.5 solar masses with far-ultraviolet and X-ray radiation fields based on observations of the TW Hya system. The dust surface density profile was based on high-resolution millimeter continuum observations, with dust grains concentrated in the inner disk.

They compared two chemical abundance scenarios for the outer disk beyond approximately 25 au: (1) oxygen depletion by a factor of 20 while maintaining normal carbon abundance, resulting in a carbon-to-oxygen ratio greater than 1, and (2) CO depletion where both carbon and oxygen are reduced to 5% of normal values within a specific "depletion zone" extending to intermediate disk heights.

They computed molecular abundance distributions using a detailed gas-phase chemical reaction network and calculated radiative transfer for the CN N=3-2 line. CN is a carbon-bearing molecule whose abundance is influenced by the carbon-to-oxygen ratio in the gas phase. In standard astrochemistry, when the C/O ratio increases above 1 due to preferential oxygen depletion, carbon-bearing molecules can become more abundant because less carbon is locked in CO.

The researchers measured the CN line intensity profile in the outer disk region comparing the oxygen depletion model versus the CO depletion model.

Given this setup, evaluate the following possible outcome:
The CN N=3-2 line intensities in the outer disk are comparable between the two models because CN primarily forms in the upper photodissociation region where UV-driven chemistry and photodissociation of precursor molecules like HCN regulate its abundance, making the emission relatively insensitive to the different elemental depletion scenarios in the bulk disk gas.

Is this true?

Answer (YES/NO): YES